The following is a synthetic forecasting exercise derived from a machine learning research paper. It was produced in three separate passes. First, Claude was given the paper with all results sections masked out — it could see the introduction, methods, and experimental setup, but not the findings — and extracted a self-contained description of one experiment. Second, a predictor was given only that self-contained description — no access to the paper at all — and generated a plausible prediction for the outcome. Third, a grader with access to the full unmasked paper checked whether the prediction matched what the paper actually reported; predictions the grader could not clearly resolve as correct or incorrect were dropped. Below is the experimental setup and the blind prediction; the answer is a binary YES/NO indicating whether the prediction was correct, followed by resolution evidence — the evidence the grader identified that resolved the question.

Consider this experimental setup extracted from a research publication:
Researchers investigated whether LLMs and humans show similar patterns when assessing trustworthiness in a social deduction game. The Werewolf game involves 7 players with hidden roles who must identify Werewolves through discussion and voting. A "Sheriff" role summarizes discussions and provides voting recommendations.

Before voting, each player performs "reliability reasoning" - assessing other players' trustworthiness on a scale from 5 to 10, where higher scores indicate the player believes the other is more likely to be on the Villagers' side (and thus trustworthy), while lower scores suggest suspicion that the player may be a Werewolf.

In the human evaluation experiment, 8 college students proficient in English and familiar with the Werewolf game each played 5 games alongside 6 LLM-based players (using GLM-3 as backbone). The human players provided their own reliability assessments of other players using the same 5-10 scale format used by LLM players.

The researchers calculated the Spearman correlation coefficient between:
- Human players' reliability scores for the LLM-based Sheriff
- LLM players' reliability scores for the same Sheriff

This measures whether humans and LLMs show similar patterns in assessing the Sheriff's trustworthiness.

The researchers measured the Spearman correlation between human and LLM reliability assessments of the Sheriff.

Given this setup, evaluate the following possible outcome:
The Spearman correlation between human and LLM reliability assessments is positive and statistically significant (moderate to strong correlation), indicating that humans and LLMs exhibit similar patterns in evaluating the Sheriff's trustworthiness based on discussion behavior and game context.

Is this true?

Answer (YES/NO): NO